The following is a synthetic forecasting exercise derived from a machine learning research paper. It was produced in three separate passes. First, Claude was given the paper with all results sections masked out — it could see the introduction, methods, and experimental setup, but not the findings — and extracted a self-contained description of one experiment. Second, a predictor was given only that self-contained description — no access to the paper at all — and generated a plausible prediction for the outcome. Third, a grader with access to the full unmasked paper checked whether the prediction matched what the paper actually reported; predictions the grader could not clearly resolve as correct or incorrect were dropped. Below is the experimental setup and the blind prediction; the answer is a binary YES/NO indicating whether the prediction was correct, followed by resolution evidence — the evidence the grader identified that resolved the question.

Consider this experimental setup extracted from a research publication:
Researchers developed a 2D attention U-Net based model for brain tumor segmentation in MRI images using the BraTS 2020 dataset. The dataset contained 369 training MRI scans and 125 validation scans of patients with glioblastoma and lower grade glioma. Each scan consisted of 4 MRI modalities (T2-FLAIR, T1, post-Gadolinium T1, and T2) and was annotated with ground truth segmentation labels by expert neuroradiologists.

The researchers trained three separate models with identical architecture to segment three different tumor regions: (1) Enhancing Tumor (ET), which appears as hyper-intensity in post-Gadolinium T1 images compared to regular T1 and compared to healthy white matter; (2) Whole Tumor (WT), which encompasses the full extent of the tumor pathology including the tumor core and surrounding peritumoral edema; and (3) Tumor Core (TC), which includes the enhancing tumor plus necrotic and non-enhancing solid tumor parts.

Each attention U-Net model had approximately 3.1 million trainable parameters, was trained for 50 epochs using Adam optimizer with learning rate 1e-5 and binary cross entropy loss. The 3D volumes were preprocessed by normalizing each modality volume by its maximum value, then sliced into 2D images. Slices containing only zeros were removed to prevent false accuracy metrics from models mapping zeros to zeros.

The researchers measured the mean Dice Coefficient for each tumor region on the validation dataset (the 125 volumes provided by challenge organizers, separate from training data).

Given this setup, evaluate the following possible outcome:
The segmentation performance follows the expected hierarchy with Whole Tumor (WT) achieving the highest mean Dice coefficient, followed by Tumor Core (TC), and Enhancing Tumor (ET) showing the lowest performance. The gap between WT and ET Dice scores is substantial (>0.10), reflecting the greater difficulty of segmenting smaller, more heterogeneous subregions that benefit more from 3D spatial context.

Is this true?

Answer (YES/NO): YES